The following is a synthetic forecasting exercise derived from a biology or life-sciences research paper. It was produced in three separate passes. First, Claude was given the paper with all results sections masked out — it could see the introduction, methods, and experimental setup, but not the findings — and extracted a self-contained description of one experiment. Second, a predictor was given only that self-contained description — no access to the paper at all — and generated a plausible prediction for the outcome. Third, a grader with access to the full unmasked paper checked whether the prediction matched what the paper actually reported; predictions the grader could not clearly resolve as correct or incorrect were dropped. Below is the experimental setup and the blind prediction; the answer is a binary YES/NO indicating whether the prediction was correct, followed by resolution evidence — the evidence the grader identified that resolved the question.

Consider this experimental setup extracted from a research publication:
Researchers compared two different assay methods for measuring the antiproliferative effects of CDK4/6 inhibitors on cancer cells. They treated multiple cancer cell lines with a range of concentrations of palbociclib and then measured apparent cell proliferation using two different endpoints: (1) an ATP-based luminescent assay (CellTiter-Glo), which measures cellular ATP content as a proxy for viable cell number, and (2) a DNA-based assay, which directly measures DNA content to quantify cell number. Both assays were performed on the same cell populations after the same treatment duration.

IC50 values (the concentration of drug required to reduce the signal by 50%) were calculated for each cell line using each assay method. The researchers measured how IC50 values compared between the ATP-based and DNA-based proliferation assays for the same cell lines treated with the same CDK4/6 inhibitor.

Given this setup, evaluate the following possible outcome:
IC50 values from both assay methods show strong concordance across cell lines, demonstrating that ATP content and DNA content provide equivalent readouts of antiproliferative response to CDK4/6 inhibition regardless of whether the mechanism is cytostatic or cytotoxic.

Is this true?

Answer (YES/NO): NO